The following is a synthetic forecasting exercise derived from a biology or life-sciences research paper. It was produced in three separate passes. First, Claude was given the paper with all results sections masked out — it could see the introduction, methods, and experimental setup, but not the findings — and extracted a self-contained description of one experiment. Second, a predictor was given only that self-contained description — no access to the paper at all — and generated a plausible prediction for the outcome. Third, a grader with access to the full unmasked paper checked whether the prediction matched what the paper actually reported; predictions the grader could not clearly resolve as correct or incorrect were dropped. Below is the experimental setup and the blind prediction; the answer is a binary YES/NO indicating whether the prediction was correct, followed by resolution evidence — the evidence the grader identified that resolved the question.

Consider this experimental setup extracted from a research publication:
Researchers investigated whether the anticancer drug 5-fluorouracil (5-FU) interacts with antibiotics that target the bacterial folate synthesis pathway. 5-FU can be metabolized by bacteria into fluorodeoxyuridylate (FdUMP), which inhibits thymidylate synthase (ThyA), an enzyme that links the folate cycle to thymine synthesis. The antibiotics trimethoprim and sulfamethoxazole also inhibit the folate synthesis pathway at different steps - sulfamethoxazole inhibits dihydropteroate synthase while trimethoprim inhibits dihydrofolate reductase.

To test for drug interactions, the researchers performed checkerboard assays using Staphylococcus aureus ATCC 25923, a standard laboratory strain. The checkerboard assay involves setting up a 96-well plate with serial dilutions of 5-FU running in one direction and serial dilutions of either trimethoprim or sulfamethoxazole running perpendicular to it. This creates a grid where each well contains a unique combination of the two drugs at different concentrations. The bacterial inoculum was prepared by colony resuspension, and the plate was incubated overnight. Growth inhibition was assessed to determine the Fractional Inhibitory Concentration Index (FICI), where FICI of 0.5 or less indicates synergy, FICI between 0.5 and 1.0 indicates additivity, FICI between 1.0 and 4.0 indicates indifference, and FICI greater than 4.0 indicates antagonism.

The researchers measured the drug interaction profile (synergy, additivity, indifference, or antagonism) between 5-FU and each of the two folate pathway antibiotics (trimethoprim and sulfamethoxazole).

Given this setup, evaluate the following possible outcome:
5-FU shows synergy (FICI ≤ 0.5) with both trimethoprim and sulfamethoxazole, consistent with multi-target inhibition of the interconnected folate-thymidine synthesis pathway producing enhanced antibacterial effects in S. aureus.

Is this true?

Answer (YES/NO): NO